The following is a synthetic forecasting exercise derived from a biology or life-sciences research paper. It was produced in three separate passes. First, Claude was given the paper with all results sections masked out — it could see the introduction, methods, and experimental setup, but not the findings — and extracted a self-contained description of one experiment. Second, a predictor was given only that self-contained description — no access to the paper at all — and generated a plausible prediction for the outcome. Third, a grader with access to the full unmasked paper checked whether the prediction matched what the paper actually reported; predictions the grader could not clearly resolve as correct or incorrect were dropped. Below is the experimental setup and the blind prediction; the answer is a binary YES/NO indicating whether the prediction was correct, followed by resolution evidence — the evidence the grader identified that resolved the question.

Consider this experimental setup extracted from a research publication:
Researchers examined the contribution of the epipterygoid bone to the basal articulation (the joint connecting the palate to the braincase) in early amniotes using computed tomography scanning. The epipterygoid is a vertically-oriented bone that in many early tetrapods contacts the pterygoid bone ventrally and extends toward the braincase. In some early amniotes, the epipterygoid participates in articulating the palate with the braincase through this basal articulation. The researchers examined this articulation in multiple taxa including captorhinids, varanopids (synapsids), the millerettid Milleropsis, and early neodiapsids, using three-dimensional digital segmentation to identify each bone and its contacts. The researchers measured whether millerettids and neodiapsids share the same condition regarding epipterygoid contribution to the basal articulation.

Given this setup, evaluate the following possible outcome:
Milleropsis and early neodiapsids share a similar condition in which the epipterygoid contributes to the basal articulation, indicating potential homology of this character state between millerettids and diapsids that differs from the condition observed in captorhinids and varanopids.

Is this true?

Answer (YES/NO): NO